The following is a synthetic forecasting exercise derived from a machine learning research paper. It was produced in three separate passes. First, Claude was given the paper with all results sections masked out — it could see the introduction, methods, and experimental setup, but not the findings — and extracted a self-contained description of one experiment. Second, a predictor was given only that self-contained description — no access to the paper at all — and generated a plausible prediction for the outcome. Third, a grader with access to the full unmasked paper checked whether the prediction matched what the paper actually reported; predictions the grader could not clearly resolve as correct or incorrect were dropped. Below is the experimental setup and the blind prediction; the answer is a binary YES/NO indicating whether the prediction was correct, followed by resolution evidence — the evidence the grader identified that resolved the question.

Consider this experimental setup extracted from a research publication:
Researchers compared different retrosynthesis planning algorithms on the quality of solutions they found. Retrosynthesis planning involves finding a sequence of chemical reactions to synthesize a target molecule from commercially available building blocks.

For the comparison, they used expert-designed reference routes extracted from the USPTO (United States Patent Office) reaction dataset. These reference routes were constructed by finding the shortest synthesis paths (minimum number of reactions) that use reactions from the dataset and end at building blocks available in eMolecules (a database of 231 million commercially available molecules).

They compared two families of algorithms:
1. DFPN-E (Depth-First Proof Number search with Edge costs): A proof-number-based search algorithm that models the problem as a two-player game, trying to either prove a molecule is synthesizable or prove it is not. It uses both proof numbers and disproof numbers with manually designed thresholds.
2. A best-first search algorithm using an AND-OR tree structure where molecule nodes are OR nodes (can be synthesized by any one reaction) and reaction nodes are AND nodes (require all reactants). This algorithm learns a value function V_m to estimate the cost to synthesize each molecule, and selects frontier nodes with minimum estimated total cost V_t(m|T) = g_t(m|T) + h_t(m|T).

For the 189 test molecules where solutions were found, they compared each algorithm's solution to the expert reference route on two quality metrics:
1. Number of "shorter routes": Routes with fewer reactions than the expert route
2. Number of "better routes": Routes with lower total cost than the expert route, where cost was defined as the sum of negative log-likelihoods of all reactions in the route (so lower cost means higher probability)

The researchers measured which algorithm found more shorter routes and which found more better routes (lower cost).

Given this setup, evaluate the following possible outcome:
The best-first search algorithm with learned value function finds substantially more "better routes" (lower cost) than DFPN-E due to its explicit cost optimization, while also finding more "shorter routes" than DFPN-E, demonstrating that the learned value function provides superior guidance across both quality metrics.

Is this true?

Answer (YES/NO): NO